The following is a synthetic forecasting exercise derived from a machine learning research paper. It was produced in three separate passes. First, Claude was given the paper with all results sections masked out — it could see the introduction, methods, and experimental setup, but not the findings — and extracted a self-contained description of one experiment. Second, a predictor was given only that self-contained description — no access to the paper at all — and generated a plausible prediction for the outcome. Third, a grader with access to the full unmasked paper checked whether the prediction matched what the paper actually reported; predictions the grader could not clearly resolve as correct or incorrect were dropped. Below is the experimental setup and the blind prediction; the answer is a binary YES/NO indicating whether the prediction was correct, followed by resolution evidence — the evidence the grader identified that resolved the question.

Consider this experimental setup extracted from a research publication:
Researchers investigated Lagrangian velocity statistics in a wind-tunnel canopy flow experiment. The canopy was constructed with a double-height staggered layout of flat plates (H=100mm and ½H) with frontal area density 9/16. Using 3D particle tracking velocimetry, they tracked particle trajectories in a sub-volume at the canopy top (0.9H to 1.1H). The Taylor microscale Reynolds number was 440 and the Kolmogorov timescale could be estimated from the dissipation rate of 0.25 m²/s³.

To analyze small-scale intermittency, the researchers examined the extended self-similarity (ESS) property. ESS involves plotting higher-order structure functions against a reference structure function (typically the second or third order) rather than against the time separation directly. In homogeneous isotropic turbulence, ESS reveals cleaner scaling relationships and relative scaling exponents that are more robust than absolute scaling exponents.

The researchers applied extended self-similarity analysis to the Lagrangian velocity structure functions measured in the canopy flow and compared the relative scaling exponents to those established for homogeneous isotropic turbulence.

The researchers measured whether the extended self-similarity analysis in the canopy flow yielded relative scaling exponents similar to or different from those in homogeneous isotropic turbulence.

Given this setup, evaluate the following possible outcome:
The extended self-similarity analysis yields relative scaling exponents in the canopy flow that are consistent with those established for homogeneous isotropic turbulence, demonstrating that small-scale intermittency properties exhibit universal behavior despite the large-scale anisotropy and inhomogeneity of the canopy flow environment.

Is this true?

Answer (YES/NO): YES